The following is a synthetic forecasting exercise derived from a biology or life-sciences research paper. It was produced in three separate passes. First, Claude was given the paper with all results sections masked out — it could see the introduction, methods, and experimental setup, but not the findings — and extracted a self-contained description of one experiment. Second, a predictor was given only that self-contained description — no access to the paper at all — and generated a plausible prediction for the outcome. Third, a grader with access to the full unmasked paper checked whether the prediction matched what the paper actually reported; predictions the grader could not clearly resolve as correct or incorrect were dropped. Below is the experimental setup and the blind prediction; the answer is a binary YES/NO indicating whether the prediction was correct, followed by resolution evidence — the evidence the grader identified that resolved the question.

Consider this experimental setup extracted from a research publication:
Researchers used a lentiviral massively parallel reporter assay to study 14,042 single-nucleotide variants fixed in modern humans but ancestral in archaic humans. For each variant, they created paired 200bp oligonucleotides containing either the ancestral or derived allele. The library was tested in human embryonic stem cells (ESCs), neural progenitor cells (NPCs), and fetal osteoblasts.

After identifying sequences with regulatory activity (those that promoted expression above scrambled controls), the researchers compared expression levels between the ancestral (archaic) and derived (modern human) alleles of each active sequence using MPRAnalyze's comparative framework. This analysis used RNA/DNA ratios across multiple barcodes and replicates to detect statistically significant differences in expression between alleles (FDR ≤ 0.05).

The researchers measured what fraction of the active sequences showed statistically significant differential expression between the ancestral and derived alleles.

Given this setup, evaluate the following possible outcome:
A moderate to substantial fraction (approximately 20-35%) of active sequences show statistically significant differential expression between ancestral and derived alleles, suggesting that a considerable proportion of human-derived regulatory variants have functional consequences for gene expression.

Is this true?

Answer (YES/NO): YES